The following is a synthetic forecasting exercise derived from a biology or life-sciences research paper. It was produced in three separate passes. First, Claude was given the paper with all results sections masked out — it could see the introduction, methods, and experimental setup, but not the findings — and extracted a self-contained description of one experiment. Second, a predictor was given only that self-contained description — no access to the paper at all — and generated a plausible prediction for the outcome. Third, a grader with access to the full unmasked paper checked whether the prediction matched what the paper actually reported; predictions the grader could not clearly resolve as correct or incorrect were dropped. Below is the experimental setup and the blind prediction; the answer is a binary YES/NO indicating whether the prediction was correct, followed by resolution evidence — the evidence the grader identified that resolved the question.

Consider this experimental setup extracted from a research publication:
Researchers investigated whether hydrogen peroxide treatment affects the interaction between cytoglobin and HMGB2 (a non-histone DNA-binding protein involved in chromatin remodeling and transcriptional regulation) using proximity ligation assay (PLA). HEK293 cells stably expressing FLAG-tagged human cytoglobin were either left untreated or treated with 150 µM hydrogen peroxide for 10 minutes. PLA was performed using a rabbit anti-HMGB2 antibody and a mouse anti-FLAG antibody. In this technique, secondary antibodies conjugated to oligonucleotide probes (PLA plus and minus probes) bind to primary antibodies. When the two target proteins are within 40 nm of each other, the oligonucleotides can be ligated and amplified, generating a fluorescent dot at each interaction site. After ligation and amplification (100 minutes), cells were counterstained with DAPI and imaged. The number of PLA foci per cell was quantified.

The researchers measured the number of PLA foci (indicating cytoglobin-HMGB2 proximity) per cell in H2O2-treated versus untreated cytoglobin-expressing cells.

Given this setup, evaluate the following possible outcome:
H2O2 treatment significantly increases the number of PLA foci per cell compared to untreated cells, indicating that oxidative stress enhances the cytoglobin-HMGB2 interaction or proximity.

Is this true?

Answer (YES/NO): YES